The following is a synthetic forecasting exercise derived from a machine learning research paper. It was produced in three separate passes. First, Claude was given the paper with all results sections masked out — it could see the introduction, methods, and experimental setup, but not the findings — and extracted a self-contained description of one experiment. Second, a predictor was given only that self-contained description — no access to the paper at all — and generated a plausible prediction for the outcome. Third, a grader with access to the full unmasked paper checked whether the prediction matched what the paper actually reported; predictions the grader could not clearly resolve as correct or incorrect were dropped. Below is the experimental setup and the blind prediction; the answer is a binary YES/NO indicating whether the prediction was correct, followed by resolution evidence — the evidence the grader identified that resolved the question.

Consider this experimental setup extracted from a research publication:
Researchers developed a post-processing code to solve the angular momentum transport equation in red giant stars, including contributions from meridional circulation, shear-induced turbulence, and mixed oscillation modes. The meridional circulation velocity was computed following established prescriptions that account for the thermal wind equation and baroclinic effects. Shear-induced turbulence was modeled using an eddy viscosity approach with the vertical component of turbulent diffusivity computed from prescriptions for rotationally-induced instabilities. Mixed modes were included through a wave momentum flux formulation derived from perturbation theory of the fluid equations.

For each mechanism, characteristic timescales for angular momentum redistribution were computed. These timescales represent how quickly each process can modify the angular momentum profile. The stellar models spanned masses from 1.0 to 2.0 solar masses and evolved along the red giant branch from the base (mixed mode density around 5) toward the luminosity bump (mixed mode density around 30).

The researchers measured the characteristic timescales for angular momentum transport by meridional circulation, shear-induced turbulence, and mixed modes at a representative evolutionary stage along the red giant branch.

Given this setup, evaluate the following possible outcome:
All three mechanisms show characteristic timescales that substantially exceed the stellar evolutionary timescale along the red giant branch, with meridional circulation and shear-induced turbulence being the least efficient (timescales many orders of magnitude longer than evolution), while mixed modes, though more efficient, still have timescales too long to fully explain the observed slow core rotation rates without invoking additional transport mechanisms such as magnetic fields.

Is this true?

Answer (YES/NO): NO